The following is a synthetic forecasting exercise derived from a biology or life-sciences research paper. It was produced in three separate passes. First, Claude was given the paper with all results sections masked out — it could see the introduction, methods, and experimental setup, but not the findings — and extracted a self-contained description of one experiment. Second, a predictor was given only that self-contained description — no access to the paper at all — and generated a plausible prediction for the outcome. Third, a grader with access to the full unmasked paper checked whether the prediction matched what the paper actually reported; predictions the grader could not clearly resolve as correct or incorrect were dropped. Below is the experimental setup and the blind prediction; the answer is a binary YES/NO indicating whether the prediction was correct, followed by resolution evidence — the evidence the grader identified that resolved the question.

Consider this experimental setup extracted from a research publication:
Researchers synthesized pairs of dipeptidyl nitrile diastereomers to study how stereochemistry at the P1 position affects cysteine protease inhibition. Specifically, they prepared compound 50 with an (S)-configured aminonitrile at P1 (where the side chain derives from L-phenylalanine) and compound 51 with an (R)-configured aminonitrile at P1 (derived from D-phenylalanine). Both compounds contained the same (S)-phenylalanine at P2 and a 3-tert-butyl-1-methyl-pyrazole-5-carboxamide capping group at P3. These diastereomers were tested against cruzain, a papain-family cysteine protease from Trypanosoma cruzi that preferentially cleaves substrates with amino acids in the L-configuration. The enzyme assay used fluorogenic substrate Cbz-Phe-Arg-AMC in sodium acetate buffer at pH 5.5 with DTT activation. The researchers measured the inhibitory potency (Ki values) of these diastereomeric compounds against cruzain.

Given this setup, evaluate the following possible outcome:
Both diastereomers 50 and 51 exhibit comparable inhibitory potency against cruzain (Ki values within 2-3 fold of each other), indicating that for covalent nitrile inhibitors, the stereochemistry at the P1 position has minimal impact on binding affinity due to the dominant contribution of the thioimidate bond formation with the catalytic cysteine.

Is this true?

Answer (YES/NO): NO